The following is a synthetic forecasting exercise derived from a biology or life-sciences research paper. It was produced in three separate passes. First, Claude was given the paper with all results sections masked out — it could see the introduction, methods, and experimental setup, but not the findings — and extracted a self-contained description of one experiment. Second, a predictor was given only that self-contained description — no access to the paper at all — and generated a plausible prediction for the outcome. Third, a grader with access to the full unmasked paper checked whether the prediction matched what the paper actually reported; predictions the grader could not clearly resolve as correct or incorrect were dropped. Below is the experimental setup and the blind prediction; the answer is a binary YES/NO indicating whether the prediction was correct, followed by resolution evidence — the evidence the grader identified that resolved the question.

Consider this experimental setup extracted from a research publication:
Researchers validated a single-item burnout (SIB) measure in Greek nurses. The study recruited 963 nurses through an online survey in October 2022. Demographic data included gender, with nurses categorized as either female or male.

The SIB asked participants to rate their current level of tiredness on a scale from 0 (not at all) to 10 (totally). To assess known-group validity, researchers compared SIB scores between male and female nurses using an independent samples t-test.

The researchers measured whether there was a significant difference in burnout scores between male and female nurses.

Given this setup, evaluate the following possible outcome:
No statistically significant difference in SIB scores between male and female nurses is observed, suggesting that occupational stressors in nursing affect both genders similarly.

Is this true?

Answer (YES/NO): YES